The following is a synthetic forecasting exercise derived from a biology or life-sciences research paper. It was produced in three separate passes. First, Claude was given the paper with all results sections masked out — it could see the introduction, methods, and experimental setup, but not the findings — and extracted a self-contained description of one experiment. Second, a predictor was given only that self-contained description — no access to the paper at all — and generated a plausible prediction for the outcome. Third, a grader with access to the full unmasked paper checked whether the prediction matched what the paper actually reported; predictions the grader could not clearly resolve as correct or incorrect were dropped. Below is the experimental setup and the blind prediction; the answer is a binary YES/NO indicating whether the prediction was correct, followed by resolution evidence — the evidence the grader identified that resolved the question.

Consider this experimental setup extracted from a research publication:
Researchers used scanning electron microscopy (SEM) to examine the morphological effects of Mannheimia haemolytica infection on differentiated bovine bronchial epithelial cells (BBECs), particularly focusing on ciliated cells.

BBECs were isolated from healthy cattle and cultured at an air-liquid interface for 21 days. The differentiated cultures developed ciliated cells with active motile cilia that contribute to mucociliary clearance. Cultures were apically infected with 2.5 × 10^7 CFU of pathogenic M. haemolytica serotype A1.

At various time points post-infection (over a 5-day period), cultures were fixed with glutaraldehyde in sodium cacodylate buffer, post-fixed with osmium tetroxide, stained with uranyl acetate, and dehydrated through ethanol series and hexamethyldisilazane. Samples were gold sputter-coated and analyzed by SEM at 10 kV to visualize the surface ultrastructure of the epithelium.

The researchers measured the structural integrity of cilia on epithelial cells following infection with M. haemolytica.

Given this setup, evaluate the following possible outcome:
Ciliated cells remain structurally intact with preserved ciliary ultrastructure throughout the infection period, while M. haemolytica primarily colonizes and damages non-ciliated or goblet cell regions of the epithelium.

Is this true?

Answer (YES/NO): NO